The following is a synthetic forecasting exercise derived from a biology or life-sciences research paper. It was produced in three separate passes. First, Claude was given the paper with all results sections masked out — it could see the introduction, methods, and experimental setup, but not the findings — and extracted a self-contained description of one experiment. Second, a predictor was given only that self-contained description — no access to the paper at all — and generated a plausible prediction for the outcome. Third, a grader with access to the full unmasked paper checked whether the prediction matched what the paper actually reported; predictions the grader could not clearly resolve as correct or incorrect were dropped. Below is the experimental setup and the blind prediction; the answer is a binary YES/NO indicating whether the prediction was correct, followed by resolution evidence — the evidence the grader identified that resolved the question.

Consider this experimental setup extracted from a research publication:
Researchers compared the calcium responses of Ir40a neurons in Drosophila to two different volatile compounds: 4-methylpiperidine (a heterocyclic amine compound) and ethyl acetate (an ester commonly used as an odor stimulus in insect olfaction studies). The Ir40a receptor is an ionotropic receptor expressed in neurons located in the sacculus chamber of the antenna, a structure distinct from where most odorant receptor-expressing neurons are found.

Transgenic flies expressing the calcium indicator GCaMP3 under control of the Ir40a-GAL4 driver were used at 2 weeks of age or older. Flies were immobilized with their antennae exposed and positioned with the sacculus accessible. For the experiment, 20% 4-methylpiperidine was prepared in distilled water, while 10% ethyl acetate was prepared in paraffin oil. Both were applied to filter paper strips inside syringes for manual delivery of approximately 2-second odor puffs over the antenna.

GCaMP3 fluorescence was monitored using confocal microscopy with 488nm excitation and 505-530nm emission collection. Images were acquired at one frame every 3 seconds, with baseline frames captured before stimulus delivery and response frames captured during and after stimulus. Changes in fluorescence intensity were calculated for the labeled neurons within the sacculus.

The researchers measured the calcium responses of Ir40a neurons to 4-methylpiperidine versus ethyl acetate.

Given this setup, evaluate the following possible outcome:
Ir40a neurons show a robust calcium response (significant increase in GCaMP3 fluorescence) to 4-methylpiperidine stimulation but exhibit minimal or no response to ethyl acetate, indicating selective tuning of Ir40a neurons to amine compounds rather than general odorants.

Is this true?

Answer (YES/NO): YES